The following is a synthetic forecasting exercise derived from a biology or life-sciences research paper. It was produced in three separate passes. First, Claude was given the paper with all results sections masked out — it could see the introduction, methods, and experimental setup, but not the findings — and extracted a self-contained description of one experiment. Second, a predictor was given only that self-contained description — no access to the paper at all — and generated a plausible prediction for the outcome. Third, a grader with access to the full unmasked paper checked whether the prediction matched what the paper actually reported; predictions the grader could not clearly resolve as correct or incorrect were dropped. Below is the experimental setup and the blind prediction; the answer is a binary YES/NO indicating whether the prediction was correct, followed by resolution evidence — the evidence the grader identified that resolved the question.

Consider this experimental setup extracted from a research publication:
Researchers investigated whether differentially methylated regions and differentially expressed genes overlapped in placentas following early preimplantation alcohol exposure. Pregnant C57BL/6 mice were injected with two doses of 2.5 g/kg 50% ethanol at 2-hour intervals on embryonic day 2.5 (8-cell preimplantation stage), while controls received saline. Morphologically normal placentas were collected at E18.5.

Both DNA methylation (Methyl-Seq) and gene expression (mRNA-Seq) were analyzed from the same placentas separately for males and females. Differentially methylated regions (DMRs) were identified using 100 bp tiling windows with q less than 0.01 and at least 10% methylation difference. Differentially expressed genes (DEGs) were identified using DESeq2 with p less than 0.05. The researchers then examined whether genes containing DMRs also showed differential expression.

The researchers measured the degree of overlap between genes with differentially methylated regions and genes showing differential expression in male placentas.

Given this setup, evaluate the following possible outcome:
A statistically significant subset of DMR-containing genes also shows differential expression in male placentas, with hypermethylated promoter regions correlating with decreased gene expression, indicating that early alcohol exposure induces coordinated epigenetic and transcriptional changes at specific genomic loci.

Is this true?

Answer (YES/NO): NO